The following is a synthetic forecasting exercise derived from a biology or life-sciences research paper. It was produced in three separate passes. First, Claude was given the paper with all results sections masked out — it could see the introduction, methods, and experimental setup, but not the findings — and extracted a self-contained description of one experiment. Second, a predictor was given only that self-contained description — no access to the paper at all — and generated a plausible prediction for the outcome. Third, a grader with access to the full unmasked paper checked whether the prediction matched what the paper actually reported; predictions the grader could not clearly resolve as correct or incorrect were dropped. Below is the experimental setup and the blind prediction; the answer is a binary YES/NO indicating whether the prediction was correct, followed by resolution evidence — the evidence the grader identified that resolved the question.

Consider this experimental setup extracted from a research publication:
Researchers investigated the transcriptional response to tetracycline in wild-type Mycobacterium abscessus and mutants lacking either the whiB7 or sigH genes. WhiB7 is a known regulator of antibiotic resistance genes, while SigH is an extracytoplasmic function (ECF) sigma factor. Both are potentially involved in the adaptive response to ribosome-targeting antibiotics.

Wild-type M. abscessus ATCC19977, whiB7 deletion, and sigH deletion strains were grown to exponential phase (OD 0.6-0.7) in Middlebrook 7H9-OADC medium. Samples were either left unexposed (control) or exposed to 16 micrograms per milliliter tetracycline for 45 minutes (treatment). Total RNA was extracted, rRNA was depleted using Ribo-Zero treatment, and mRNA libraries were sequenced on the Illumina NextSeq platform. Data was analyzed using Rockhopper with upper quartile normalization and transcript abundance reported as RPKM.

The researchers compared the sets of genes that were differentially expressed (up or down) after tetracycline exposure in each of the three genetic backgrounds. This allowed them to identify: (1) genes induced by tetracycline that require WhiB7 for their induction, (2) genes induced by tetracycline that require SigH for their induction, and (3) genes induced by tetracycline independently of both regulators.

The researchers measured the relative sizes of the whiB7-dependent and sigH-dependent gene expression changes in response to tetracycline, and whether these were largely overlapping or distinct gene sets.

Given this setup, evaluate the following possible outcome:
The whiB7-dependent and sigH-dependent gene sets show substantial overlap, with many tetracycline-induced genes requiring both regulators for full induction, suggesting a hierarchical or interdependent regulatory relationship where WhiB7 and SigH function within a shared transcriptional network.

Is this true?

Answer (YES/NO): NO